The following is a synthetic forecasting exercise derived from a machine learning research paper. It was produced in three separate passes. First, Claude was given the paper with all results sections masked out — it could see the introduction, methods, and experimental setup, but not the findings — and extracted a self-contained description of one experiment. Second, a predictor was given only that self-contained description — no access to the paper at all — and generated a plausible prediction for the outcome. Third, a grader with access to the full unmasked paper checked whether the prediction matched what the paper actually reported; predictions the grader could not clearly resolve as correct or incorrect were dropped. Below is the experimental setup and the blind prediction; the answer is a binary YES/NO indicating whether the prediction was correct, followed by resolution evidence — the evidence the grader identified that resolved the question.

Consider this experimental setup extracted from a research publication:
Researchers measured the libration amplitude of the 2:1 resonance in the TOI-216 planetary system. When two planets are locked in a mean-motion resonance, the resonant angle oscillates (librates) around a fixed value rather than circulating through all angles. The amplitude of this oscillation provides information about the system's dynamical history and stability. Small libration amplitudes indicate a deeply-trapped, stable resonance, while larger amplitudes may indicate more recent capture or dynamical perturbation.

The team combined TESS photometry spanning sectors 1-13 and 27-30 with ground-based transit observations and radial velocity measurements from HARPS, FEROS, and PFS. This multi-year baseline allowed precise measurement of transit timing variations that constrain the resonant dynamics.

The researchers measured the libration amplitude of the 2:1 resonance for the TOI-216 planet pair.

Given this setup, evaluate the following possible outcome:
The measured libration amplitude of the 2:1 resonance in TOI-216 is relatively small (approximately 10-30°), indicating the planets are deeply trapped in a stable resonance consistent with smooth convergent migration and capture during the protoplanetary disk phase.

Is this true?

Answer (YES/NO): NO